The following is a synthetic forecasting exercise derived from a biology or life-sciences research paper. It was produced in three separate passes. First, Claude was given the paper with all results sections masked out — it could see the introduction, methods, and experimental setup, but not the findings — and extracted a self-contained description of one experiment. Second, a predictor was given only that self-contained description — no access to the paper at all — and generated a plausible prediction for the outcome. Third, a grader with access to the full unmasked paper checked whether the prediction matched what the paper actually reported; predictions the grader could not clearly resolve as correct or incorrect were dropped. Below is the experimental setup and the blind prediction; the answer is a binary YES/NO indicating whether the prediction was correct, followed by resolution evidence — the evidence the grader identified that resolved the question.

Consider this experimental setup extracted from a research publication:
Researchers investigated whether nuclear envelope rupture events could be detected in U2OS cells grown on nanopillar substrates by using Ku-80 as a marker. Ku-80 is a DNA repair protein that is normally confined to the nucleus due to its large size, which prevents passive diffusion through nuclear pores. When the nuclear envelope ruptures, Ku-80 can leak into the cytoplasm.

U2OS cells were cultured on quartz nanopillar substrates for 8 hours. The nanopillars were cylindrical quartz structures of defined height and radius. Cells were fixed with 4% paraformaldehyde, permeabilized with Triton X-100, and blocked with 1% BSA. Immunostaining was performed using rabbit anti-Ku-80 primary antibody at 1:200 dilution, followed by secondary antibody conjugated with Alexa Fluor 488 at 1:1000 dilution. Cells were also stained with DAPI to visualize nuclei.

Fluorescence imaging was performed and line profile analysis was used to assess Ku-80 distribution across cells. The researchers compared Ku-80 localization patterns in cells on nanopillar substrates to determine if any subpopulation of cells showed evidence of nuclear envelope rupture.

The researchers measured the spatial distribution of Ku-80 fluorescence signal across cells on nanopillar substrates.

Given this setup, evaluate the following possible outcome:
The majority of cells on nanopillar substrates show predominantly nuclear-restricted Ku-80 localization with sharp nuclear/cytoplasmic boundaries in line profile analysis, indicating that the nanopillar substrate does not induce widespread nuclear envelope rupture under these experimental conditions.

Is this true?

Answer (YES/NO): NO